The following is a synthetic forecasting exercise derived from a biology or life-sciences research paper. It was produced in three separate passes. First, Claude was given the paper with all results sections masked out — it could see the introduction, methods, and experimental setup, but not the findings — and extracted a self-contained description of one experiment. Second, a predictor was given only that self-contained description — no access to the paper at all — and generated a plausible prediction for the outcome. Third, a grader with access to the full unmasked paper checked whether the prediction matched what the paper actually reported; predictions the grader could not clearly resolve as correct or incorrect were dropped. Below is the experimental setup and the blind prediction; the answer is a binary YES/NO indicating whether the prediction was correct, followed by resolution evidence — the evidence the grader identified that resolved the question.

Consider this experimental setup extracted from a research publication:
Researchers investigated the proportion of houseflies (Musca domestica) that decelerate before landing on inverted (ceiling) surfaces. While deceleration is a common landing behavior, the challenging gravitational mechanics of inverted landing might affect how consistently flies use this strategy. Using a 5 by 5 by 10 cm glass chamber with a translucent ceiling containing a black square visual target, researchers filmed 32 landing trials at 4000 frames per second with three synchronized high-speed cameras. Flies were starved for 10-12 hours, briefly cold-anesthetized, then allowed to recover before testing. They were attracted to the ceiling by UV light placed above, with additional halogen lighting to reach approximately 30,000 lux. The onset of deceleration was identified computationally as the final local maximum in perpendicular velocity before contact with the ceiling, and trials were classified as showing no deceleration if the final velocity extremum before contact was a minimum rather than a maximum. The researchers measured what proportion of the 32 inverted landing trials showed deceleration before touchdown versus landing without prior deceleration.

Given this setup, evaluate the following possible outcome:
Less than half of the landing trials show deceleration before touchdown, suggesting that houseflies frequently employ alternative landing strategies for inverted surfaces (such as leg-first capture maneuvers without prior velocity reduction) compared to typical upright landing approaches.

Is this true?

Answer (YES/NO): NO